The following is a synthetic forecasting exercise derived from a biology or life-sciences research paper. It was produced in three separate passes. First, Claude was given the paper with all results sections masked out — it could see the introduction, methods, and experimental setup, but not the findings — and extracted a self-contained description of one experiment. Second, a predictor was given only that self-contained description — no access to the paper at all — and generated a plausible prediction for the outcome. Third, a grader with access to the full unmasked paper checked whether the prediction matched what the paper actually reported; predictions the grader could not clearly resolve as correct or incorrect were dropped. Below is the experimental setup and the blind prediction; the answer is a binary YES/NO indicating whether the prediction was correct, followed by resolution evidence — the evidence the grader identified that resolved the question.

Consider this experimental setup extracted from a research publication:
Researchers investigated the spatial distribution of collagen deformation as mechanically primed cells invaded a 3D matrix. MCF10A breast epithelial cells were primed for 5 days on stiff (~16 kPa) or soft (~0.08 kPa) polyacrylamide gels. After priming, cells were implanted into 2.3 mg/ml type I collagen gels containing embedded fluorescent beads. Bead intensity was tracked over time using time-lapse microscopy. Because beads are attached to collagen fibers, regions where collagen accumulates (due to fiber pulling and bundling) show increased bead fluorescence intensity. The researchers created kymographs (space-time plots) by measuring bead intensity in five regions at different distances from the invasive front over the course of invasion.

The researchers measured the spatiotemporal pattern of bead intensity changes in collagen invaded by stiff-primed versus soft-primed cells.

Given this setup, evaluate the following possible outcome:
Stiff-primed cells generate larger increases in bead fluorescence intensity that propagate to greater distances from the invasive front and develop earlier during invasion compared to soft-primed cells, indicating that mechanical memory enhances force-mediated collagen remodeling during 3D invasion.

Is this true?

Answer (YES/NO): YES